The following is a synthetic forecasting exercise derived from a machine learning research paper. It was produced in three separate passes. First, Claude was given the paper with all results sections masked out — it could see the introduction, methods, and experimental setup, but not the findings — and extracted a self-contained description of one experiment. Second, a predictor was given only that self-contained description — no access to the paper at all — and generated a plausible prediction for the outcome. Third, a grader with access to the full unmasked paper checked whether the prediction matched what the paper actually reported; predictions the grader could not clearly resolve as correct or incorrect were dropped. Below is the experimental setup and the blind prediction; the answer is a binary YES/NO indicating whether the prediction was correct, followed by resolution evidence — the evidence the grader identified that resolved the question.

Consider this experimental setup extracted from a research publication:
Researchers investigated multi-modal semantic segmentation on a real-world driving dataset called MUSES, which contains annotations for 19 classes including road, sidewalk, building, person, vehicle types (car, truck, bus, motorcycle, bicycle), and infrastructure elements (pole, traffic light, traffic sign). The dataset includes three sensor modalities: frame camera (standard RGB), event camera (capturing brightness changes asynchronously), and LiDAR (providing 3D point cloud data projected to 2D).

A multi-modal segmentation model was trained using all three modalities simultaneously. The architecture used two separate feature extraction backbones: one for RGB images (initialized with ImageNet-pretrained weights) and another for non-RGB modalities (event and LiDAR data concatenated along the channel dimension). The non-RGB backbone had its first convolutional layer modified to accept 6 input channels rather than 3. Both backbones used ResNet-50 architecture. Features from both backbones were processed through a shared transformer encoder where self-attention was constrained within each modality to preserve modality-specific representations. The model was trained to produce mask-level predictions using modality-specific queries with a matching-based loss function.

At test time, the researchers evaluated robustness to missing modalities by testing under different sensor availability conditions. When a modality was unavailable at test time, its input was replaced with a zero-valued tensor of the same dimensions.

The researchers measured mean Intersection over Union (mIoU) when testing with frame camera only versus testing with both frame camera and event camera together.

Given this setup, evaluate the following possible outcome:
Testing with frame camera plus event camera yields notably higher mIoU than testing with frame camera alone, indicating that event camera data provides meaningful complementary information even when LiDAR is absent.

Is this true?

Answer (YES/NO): NO